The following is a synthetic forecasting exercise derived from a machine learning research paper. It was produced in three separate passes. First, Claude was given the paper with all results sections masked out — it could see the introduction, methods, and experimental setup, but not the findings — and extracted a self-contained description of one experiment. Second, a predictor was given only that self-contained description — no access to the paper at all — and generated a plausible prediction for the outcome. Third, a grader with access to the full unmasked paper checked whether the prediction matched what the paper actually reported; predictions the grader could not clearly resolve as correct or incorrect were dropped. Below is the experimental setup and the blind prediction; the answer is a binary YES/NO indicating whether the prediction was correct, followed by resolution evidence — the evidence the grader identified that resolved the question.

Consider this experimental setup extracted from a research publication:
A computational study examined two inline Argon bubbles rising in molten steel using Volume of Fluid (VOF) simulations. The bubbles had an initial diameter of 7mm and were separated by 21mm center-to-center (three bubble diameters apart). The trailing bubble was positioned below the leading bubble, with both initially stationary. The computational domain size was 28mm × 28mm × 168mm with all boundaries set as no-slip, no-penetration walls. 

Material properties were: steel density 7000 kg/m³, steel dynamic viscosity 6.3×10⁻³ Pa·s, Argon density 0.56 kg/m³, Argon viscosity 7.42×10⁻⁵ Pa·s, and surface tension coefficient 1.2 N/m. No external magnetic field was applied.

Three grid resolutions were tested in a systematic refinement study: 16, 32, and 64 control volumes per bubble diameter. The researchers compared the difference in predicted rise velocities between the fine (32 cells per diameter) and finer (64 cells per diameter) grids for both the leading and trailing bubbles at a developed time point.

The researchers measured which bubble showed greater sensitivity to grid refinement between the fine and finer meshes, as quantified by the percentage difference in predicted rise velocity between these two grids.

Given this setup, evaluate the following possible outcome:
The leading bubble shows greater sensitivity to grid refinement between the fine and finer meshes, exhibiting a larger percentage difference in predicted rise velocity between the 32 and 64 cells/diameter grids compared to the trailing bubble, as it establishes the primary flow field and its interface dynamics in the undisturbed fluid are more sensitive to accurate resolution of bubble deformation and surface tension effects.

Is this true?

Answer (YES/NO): YES